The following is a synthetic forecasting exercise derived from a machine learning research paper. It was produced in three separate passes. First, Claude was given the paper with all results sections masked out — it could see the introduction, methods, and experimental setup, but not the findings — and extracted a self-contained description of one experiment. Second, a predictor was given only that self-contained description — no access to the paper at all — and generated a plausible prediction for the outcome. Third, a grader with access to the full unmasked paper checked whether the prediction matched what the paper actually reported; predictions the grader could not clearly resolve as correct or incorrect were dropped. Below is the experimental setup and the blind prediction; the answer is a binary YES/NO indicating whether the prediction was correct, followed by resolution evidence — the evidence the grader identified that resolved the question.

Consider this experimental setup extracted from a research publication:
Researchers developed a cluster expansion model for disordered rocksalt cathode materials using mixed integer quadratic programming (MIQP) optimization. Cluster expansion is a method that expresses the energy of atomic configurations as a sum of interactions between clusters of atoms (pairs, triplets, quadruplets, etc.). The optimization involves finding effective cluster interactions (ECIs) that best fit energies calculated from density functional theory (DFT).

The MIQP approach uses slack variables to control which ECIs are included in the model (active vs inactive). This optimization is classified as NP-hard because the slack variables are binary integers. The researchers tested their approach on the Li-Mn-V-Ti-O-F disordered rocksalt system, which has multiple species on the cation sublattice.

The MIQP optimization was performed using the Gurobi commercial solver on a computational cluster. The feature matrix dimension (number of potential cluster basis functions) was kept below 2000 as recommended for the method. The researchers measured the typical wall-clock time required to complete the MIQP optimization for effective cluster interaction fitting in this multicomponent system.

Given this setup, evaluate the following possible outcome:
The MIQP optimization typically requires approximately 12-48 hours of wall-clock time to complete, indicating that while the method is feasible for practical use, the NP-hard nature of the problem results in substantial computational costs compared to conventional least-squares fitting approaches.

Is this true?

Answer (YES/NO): NO